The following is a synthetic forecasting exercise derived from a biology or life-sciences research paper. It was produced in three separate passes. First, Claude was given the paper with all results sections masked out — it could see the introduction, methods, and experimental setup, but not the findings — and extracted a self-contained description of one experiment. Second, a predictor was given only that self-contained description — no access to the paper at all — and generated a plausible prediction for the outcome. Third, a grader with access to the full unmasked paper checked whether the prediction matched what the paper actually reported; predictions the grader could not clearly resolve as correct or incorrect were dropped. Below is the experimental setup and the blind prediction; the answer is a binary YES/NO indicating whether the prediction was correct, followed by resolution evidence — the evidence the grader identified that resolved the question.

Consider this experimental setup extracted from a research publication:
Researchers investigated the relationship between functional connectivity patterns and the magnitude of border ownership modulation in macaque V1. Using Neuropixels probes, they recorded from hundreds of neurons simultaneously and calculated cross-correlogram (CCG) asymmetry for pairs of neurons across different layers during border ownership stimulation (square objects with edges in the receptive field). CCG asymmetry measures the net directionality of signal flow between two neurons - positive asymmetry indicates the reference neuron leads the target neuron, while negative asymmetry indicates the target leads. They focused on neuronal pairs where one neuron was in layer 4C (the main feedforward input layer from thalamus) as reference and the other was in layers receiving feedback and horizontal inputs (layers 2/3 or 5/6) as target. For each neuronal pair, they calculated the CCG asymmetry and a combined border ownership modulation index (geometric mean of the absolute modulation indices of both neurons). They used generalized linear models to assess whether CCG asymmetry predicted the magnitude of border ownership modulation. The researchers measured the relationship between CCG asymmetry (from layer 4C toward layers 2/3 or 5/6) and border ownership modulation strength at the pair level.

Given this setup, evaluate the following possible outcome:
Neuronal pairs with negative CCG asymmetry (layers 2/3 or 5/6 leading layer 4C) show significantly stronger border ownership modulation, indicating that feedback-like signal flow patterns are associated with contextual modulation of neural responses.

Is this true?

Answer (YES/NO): YES